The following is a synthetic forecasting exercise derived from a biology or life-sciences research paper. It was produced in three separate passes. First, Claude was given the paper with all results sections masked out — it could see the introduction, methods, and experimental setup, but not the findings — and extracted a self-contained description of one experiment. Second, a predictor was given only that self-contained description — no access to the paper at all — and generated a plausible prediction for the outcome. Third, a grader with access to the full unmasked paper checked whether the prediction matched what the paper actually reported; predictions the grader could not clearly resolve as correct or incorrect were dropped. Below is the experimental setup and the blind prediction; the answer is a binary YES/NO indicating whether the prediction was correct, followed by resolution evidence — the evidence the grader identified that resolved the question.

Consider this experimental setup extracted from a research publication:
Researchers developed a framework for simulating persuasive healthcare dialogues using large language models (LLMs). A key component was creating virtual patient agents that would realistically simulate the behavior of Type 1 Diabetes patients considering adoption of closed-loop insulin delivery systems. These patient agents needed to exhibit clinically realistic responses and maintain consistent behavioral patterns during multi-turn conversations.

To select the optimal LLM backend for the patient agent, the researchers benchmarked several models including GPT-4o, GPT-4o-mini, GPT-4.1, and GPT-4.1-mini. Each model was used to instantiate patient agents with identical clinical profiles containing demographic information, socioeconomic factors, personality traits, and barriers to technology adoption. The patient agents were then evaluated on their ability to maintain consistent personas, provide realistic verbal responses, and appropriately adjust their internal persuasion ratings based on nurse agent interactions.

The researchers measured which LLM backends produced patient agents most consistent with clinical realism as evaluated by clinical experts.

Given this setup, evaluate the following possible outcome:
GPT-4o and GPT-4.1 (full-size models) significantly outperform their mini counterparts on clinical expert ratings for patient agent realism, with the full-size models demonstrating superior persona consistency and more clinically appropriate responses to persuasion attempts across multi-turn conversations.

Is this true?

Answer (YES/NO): NO